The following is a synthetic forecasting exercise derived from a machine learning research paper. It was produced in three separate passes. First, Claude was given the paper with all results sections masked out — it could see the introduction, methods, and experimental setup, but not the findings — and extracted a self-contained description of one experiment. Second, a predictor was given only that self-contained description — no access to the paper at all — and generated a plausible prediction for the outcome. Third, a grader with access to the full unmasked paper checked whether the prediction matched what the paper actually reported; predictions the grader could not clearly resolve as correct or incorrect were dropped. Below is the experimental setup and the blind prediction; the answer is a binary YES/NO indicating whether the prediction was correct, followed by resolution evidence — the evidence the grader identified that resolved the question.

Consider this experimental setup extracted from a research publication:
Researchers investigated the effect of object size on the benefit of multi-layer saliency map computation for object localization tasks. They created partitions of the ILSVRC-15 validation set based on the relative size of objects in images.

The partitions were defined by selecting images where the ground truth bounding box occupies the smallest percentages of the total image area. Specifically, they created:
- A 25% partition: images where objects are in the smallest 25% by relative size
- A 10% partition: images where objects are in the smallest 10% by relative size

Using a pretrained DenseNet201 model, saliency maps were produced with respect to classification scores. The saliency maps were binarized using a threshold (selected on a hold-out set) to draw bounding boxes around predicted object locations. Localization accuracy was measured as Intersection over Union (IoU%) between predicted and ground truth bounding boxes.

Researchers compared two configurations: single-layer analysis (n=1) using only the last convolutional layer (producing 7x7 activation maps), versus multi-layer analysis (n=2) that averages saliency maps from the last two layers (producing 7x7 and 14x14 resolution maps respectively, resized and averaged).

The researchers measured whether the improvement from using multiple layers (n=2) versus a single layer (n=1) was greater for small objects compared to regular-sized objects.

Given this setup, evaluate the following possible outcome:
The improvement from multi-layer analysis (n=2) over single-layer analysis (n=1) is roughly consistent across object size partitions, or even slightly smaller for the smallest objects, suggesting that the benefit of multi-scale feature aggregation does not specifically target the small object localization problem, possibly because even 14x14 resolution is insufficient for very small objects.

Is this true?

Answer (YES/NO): NO